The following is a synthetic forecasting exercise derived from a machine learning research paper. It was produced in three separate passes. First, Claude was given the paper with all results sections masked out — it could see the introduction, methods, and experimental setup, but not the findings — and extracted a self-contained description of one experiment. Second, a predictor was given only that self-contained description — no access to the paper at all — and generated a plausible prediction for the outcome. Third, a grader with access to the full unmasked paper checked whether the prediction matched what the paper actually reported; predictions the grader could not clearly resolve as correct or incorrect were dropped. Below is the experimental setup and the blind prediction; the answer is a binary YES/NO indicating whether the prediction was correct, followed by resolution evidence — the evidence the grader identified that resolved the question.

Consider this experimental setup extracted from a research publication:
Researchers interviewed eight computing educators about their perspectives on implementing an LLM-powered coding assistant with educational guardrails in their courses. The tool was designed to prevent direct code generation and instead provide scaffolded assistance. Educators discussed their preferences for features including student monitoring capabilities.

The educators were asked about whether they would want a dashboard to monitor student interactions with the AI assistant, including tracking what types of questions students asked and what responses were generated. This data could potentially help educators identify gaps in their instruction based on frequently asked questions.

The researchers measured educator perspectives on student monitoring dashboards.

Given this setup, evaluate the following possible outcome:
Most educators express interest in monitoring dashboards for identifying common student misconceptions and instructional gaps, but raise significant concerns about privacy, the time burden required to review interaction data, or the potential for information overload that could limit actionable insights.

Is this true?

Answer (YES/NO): YES